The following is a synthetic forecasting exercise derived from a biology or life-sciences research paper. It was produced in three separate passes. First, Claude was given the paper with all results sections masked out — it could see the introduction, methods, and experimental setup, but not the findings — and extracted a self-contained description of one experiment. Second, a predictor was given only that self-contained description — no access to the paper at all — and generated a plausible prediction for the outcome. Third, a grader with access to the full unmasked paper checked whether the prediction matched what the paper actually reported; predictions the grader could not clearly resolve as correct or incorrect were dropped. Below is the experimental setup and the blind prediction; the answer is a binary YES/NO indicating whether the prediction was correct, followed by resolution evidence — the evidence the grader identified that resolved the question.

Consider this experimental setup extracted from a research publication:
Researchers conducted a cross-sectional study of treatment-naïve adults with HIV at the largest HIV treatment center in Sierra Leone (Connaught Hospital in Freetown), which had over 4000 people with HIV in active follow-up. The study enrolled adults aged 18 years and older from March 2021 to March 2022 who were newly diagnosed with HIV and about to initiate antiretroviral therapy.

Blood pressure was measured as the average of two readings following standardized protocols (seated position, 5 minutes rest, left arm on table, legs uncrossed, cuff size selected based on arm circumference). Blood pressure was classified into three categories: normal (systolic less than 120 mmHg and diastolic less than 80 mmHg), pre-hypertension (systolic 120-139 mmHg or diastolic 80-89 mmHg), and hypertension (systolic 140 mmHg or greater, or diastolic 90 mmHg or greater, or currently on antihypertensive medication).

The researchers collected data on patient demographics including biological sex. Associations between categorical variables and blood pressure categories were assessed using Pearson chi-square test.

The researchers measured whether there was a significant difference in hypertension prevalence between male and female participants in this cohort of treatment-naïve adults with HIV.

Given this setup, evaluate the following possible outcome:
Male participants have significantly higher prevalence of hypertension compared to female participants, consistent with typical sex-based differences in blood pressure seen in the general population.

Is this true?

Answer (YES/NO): NO